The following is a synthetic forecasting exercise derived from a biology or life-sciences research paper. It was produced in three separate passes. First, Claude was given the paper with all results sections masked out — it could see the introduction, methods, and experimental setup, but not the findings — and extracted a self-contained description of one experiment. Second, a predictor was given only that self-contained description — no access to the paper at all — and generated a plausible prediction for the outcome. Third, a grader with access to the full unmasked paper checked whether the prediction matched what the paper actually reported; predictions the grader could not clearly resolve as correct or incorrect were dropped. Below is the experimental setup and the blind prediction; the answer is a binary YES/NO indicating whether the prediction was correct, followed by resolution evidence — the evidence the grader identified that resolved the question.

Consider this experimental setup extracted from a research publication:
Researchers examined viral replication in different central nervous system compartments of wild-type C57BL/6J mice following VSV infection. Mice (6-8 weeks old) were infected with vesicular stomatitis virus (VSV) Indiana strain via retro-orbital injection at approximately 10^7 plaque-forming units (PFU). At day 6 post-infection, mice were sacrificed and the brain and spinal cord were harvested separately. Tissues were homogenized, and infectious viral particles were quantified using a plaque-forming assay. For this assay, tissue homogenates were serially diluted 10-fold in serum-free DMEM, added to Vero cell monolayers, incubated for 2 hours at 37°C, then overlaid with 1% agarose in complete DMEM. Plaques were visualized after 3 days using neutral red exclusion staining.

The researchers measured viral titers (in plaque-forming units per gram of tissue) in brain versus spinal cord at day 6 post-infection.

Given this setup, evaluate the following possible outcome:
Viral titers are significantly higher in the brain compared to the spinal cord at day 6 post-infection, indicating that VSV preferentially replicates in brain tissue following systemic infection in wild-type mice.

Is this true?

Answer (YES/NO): NO